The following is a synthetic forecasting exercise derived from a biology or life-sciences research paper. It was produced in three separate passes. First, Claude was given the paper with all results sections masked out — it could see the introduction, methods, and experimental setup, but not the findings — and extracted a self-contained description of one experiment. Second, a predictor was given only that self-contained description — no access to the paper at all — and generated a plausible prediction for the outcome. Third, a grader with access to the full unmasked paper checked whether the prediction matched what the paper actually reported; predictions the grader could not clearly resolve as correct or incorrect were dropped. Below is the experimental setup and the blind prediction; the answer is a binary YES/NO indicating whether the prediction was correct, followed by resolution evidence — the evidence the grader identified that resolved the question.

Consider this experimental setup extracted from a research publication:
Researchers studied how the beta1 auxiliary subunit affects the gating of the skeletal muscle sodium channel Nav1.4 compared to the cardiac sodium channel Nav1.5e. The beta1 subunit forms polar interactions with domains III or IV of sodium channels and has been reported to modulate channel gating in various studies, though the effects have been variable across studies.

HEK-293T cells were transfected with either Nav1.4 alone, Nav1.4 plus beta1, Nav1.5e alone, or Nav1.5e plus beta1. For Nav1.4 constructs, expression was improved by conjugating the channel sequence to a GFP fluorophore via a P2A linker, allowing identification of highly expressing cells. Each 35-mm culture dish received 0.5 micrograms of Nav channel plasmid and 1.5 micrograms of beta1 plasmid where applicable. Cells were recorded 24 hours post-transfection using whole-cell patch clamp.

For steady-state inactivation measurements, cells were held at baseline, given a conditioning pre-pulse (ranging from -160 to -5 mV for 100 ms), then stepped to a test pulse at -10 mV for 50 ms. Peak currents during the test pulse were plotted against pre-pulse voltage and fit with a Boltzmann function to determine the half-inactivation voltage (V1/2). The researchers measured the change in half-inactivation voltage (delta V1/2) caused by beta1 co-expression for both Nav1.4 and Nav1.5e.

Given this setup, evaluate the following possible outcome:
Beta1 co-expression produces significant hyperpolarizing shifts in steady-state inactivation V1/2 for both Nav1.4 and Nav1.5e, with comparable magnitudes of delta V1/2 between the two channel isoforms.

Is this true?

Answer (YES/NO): NO